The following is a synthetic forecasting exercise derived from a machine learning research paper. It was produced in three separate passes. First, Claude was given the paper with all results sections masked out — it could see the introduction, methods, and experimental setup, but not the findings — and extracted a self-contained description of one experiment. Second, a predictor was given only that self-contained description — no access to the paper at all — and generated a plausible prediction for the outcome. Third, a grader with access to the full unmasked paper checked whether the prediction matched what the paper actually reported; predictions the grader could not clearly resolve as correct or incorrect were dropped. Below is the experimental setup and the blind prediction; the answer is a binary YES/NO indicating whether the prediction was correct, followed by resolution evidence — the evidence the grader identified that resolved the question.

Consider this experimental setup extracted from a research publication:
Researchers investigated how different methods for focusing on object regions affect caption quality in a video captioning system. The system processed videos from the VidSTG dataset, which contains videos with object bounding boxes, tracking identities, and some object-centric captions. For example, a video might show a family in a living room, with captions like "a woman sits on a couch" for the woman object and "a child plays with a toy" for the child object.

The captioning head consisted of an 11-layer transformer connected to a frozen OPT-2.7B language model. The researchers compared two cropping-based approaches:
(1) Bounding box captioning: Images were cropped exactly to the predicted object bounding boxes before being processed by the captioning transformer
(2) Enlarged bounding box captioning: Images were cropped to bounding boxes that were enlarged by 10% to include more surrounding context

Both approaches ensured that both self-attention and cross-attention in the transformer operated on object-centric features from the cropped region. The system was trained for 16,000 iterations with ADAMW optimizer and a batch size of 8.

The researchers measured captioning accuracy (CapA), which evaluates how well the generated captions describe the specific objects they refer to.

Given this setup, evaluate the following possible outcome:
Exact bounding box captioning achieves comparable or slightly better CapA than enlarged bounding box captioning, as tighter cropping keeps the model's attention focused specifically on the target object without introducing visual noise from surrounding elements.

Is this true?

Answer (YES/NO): NO